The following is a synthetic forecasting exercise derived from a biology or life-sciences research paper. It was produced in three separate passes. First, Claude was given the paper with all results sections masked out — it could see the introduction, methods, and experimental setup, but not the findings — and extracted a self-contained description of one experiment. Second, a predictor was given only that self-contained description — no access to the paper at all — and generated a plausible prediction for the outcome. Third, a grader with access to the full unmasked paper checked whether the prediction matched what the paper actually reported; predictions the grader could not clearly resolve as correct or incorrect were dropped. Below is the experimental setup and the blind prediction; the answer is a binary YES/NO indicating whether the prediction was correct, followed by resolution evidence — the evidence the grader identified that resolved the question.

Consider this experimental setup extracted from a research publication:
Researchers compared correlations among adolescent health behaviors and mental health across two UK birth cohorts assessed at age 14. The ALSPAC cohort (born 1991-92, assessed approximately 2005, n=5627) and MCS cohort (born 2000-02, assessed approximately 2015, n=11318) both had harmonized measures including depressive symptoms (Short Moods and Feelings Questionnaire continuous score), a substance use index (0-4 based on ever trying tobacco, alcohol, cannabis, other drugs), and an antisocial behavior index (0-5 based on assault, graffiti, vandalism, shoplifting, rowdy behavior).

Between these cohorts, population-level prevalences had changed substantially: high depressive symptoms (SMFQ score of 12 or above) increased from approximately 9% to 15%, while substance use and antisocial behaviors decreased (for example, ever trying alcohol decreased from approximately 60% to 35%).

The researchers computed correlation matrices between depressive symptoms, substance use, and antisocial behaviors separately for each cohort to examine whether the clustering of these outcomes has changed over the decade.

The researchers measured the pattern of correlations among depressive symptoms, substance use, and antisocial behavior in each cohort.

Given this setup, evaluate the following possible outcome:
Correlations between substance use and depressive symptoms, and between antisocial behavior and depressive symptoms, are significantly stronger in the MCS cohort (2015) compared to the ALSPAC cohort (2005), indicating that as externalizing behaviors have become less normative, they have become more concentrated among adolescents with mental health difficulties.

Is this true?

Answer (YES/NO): NO